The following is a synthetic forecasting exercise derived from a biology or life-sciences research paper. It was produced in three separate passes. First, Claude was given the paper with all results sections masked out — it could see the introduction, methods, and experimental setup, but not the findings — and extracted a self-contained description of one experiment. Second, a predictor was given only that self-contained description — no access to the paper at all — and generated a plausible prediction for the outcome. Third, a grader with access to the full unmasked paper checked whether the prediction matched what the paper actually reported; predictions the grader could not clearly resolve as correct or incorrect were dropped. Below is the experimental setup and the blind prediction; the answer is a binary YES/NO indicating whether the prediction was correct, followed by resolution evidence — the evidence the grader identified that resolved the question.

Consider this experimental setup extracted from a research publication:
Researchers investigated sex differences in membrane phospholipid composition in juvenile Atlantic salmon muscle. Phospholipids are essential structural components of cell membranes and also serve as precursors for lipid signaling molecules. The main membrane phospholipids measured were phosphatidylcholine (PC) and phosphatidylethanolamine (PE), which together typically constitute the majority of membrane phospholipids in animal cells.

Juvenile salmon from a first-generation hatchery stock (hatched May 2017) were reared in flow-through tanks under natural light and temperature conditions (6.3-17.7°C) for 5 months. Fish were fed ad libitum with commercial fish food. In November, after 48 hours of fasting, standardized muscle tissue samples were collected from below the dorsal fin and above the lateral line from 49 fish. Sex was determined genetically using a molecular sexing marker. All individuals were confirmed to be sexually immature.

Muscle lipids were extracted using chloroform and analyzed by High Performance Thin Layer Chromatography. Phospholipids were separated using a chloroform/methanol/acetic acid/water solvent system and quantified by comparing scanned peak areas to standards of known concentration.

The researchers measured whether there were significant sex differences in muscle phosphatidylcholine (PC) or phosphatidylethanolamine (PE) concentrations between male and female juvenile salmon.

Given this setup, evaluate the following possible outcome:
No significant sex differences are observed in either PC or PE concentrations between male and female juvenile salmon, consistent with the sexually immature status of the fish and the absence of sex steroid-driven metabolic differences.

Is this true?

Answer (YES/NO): NO